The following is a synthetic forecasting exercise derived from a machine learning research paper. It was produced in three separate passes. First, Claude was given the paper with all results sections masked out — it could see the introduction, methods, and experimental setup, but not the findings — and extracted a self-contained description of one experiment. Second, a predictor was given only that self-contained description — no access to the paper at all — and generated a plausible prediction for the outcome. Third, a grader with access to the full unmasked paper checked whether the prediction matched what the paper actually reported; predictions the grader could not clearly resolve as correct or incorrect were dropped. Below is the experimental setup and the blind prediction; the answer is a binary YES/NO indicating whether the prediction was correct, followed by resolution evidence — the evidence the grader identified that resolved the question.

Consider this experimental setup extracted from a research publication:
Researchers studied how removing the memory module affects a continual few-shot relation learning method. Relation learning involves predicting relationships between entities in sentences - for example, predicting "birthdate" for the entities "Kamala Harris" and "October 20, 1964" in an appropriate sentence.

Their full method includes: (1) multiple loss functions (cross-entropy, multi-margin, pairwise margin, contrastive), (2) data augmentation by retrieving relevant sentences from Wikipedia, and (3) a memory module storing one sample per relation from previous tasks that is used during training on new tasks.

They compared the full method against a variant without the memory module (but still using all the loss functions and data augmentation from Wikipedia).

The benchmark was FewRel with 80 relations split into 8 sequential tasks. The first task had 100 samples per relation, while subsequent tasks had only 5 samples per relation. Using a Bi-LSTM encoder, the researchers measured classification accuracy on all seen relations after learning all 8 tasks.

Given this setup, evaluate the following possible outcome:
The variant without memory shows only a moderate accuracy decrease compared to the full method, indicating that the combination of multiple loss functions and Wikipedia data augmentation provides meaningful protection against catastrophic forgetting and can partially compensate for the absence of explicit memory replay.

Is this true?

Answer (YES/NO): NO